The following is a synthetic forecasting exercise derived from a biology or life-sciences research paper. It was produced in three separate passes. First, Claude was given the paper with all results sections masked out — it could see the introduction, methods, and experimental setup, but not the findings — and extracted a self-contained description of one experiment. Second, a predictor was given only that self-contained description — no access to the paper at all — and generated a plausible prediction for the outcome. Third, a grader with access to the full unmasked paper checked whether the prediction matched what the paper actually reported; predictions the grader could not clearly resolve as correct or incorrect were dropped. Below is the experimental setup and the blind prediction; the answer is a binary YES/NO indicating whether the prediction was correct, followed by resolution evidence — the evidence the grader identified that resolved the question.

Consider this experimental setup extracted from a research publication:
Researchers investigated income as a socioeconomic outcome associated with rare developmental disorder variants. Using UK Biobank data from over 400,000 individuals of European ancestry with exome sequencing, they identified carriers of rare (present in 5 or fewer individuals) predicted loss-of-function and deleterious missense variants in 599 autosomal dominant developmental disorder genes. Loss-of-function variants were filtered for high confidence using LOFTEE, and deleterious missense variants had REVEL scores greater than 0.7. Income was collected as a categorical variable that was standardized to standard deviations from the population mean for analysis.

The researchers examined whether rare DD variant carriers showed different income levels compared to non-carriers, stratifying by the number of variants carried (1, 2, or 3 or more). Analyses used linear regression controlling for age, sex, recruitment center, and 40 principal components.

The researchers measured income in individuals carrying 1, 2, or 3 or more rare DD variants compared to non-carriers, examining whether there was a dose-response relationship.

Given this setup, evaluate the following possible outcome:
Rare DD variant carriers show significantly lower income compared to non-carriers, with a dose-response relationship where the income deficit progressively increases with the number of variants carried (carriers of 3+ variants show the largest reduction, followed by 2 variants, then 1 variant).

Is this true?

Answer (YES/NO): YES